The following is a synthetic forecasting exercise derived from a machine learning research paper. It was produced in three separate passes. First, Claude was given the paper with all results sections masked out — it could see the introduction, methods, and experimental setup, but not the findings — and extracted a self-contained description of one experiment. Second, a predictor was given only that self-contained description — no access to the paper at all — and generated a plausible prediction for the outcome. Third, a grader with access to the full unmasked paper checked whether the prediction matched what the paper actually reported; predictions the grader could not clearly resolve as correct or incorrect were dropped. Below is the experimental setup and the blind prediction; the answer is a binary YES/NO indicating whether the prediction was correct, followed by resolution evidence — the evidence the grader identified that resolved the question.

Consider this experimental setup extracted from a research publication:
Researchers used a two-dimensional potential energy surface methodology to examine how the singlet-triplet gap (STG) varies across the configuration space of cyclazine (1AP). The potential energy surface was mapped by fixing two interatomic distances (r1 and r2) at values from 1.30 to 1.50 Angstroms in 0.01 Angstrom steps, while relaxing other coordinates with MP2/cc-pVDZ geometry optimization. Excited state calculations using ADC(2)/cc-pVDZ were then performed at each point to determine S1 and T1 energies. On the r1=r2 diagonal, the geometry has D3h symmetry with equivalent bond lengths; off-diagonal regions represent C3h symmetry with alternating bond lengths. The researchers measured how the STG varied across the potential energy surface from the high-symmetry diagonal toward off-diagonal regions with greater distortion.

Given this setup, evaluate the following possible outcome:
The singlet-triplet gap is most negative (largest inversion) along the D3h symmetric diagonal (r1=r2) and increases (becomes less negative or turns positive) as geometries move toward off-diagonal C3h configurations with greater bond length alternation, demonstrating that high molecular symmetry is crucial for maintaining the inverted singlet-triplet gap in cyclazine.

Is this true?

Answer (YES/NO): YES